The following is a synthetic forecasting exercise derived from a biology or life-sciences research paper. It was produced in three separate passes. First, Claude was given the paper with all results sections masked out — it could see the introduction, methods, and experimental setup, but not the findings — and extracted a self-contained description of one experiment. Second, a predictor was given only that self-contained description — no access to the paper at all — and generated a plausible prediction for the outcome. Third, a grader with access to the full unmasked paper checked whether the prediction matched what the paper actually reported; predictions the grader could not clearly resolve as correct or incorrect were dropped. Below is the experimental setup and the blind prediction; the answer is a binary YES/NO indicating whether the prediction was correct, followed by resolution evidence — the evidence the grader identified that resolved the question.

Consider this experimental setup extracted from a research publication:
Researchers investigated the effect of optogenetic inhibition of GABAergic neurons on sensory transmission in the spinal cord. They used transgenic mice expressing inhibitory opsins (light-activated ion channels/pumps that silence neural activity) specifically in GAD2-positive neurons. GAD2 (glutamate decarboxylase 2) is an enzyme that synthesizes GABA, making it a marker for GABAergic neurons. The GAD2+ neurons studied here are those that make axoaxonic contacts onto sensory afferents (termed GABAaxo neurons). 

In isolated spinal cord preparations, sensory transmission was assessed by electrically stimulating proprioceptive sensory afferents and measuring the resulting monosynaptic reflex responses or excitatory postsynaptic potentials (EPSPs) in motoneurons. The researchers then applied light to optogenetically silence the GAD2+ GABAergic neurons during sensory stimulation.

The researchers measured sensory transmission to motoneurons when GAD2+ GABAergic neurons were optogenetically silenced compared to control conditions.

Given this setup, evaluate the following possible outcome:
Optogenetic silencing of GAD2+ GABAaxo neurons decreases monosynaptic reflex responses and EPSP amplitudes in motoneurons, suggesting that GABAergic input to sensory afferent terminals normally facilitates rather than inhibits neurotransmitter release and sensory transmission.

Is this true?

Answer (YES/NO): NO